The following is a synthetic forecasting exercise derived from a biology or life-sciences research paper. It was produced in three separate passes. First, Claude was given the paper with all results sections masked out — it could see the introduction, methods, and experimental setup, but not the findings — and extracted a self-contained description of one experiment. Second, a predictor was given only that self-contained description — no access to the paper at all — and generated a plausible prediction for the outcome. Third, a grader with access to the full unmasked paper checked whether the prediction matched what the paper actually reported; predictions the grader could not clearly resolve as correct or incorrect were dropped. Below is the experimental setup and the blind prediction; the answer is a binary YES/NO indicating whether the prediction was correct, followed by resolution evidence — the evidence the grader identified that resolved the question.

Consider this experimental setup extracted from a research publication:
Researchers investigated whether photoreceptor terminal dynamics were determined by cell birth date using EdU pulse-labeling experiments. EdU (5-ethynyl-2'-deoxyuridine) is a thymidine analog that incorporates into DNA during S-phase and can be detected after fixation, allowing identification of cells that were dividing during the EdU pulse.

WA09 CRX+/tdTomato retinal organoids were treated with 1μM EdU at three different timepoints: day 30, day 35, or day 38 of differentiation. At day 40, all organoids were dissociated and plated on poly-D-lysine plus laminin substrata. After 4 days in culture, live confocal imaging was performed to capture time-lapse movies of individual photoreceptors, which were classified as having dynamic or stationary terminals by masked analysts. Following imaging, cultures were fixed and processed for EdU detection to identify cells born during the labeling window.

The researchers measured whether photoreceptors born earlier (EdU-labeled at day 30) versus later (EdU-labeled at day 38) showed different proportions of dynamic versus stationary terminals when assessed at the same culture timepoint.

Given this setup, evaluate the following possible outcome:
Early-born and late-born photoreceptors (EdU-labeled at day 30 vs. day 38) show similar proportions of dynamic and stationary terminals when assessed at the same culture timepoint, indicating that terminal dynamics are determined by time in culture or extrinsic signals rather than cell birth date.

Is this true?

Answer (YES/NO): YES